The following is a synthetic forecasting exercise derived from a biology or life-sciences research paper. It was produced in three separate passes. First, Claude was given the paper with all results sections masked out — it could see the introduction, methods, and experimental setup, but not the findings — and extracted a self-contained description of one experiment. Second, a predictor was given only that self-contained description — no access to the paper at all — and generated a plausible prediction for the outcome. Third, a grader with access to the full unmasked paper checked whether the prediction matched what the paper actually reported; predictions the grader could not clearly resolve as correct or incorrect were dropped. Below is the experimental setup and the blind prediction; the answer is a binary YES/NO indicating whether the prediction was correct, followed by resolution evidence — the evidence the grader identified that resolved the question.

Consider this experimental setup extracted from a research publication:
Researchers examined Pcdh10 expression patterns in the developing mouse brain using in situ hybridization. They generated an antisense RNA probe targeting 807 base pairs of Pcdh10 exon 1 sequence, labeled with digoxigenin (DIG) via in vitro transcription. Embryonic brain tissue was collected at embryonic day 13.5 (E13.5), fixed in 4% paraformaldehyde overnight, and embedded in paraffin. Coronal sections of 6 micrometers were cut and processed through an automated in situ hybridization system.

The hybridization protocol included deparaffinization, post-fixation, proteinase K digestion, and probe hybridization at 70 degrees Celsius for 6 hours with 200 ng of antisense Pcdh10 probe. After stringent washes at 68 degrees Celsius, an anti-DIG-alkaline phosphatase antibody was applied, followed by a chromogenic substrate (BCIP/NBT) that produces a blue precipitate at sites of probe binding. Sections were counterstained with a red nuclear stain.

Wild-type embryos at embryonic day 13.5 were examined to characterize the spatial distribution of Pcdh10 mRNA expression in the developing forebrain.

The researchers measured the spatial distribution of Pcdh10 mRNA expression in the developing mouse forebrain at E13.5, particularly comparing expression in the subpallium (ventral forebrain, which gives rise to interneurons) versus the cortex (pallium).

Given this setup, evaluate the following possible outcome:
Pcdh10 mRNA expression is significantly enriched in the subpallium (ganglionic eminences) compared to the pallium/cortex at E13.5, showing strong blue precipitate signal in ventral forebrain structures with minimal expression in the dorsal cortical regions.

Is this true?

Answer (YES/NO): YES